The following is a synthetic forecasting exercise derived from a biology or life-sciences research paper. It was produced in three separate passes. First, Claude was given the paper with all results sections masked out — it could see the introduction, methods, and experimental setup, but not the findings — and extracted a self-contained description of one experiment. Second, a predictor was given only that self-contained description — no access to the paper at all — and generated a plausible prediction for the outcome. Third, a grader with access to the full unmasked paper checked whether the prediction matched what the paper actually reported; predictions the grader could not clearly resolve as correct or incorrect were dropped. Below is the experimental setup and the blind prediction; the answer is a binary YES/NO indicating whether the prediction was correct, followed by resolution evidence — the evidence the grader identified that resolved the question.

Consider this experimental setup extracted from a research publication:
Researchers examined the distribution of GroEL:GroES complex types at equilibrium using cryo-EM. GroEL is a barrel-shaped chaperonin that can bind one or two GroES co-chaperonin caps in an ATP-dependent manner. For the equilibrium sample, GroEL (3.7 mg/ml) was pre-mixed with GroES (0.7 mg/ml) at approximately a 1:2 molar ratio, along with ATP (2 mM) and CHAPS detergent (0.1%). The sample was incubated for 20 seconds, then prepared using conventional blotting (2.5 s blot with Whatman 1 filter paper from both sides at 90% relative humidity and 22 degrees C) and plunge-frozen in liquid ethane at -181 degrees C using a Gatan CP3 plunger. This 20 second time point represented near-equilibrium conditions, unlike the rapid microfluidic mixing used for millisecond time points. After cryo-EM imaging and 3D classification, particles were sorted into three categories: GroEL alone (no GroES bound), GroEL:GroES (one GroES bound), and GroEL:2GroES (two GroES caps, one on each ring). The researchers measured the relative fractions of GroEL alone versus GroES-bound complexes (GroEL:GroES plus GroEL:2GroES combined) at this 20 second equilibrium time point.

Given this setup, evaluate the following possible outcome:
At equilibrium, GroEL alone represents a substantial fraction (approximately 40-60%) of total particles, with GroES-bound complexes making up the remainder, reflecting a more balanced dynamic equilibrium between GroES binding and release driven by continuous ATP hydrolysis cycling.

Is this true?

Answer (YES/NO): NO